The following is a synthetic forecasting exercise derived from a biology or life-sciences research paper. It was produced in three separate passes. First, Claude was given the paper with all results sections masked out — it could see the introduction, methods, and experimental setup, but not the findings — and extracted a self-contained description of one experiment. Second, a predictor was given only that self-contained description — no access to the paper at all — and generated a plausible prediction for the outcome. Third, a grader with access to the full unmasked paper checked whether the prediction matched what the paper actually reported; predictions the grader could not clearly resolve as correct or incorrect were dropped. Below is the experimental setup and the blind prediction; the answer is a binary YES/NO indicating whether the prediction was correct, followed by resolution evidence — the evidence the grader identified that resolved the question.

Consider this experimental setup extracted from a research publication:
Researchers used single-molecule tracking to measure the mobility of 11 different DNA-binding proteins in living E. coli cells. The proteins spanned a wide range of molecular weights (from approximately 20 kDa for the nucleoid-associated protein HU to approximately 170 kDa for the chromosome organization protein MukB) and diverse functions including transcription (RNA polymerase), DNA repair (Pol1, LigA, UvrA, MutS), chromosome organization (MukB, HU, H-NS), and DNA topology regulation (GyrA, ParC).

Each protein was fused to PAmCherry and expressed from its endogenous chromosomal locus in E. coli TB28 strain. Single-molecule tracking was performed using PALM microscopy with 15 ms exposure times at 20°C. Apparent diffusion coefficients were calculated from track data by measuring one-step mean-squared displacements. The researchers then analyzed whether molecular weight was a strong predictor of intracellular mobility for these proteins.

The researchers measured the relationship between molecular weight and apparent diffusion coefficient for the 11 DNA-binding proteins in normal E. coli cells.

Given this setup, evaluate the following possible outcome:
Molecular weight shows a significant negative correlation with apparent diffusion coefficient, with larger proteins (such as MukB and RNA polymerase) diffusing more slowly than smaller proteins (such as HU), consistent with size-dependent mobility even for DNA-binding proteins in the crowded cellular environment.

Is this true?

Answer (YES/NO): NO